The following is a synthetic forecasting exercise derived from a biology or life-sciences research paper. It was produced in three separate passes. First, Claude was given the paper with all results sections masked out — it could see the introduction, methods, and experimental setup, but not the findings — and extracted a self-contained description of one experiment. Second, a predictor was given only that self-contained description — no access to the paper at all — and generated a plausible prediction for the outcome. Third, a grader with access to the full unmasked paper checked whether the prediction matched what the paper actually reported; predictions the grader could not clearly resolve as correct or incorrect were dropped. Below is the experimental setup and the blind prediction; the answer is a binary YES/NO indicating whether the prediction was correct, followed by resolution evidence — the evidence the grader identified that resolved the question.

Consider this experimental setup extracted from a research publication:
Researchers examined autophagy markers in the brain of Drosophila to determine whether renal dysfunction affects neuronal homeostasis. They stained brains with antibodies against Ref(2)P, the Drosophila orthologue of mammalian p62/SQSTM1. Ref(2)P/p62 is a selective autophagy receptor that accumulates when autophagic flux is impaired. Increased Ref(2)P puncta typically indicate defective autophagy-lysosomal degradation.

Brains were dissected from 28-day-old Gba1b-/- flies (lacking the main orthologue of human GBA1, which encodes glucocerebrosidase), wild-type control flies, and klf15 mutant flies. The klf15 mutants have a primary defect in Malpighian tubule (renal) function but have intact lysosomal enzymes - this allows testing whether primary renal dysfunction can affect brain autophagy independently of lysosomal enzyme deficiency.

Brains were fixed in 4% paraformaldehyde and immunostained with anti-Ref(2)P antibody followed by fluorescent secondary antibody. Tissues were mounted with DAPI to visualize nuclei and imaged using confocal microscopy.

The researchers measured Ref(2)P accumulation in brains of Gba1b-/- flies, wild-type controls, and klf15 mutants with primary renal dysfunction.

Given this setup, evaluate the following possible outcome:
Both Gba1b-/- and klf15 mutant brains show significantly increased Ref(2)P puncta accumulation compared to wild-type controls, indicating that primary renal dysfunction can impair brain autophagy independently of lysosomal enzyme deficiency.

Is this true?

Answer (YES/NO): NO